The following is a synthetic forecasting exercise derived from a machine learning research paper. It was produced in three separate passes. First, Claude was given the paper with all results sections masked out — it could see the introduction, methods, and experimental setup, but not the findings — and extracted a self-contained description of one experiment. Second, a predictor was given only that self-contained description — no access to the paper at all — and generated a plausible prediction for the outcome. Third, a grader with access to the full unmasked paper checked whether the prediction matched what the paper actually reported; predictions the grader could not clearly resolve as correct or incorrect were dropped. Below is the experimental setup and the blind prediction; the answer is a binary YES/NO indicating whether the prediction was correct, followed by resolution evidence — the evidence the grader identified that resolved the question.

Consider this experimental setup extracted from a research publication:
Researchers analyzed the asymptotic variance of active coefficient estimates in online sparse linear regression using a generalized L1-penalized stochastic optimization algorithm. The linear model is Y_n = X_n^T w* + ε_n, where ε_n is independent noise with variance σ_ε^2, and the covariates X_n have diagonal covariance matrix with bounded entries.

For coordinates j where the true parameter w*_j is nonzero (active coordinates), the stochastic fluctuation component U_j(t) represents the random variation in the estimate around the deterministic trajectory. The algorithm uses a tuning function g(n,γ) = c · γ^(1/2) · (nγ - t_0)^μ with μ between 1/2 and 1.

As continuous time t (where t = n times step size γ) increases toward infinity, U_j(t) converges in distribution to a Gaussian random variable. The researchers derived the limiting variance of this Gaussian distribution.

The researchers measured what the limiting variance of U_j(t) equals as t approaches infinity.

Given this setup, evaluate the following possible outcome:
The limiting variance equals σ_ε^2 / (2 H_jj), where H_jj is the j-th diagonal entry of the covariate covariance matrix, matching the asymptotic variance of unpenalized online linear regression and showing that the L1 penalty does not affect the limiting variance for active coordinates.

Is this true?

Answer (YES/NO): NO